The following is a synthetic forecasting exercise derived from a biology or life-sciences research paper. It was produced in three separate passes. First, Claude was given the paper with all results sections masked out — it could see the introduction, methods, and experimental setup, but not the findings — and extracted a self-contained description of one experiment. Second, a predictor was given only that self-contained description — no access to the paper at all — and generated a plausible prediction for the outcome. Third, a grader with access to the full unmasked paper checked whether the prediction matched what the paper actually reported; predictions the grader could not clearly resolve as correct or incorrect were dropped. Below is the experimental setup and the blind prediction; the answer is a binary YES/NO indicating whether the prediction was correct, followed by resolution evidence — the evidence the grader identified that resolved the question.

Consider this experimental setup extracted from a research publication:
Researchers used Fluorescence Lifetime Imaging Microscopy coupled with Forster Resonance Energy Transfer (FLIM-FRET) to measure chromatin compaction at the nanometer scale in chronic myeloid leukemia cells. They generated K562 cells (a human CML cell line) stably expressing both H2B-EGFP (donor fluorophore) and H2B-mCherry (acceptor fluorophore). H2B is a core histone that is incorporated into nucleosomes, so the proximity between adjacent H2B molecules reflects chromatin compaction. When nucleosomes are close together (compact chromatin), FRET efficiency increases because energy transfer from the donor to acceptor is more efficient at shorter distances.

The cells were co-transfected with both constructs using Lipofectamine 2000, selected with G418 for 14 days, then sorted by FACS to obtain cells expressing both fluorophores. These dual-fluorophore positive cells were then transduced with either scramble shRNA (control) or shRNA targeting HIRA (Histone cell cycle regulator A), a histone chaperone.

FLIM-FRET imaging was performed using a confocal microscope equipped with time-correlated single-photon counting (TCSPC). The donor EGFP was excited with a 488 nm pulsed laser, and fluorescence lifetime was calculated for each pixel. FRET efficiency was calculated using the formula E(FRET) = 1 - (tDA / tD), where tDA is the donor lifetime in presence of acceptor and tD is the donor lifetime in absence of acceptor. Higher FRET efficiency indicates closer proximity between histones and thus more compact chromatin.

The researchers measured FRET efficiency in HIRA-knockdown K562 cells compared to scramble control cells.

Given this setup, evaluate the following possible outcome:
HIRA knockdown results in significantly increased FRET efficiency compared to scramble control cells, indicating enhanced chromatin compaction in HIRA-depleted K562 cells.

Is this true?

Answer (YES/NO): YES